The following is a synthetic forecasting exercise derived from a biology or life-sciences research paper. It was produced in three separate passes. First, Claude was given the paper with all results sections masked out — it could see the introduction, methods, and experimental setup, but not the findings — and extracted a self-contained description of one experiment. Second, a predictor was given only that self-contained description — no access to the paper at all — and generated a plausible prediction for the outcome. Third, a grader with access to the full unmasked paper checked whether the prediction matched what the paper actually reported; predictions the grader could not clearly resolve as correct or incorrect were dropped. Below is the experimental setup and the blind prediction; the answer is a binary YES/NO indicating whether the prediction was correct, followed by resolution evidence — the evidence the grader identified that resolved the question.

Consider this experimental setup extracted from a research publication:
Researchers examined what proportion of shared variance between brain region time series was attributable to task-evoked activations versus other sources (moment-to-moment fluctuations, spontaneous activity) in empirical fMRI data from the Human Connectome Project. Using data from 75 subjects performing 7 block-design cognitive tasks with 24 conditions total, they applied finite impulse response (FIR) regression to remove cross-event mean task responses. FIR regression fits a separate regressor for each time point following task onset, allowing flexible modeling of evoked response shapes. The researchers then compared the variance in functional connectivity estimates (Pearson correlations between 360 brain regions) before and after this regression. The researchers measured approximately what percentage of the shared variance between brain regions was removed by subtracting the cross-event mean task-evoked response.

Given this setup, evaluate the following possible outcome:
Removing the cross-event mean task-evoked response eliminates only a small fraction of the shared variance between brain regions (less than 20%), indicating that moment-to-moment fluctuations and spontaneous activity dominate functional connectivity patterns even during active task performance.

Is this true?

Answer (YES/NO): YES